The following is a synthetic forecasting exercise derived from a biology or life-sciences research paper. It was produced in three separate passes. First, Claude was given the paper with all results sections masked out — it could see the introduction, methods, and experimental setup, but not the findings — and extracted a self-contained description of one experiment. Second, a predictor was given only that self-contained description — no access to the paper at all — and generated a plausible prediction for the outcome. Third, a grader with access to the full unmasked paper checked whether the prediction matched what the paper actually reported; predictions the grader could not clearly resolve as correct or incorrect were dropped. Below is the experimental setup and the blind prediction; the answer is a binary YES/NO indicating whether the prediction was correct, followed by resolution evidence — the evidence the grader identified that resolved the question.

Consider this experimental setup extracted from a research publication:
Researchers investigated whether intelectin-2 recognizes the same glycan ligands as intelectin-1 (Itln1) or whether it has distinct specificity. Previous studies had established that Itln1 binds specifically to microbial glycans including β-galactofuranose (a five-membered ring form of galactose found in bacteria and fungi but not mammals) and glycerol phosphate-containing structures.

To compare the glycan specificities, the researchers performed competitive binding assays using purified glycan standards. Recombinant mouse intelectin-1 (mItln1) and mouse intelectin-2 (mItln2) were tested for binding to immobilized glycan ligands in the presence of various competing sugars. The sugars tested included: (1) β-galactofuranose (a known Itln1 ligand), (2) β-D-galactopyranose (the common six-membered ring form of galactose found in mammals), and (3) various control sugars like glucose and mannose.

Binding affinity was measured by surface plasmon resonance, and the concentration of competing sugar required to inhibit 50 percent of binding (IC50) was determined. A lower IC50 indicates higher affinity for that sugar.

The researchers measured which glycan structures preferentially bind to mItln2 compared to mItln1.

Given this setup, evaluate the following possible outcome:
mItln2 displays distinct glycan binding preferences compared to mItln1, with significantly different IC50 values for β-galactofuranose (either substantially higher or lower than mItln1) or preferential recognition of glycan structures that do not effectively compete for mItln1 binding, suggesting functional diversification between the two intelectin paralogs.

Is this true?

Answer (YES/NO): YES